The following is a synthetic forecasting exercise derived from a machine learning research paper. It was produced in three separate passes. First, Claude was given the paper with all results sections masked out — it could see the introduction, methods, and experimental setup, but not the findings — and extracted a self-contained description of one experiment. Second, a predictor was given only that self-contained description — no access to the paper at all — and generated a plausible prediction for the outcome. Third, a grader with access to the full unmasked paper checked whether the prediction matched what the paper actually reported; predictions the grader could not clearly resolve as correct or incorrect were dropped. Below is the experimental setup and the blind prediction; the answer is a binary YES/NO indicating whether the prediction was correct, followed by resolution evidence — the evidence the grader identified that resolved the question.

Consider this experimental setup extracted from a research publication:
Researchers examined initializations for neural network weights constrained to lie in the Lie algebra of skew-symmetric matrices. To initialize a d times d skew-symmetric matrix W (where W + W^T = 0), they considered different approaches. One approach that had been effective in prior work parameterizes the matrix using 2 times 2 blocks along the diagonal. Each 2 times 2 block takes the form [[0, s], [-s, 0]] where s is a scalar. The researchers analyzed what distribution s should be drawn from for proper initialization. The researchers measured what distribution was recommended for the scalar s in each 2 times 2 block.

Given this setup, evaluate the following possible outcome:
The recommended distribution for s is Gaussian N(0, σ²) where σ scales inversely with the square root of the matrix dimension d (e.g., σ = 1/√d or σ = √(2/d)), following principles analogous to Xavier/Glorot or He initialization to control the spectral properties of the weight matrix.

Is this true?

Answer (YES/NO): NO